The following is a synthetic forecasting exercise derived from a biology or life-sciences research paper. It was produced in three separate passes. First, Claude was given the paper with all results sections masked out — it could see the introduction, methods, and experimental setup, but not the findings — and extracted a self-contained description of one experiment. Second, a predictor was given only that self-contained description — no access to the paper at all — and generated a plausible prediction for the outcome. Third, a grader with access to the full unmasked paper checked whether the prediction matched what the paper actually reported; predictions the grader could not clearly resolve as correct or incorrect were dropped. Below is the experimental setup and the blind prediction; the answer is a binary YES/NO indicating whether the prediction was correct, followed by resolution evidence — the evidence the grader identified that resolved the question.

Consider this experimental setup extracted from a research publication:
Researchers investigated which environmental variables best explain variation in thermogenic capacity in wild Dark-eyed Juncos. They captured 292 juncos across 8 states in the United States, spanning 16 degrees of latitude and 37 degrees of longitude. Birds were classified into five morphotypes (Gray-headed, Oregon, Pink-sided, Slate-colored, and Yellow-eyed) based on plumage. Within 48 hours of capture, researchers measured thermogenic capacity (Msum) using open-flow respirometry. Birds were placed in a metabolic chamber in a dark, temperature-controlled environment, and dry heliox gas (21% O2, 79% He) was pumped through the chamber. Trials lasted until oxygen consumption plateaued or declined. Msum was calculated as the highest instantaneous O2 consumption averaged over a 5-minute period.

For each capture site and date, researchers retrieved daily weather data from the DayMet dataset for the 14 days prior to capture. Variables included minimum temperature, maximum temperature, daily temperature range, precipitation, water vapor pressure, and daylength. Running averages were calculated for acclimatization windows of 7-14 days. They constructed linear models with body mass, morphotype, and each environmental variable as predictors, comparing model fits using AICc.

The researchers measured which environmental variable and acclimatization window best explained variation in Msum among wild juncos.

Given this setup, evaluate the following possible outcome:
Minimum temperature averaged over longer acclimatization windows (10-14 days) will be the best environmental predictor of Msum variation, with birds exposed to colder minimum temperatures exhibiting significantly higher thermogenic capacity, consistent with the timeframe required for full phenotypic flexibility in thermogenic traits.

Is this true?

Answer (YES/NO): NO